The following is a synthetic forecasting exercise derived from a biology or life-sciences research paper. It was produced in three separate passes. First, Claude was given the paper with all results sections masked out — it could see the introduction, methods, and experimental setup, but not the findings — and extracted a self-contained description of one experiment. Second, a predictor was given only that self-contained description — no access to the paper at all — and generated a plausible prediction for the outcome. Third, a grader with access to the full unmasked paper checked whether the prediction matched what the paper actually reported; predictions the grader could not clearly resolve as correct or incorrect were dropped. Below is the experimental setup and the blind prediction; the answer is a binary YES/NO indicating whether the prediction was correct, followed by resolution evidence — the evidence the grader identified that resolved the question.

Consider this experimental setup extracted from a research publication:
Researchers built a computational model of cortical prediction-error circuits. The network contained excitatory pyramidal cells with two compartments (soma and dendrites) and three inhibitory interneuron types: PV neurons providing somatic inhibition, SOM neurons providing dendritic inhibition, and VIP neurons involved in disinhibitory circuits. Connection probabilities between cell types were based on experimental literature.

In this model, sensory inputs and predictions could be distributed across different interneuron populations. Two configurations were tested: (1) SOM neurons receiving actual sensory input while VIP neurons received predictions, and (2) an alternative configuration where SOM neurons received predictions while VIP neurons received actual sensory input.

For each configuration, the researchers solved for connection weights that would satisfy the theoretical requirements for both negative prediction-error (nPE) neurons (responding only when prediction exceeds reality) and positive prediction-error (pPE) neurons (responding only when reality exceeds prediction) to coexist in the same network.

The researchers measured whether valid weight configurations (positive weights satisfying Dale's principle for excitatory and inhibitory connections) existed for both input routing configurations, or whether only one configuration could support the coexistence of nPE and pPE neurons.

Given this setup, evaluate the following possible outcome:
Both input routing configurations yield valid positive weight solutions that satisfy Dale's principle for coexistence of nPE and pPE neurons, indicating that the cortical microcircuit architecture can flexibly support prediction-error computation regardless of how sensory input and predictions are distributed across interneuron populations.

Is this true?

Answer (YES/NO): YES